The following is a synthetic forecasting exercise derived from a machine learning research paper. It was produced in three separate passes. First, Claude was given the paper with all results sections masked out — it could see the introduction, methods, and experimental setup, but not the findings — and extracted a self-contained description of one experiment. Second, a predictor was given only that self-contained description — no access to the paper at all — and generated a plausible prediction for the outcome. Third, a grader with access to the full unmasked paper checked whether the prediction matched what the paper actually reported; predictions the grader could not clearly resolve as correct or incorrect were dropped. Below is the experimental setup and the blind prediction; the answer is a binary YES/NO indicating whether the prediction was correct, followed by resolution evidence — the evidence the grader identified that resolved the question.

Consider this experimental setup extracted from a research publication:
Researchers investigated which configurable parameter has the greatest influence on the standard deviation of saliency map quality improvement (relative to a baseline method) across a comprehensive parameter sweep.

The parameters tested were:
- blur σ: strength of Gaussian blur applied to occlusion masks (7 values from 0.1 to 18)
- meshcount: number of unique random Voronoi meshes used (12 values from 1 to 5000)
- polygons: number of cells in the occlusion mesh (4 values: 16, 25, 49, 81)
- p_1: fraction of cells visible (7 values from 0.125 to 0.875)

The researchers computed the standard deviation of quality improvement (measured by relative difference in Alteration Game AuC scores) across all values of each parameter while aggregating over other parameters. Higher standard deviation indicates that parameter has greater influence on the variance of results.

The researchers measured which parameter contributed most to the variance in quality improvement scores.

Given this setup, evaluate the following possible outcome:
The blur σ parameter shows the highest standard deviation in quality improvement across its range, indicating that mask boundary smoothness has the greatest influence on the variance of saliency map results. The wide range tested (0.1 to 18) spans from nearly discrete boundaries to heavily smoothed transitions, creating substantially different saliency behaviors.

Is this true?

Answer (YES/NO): YES